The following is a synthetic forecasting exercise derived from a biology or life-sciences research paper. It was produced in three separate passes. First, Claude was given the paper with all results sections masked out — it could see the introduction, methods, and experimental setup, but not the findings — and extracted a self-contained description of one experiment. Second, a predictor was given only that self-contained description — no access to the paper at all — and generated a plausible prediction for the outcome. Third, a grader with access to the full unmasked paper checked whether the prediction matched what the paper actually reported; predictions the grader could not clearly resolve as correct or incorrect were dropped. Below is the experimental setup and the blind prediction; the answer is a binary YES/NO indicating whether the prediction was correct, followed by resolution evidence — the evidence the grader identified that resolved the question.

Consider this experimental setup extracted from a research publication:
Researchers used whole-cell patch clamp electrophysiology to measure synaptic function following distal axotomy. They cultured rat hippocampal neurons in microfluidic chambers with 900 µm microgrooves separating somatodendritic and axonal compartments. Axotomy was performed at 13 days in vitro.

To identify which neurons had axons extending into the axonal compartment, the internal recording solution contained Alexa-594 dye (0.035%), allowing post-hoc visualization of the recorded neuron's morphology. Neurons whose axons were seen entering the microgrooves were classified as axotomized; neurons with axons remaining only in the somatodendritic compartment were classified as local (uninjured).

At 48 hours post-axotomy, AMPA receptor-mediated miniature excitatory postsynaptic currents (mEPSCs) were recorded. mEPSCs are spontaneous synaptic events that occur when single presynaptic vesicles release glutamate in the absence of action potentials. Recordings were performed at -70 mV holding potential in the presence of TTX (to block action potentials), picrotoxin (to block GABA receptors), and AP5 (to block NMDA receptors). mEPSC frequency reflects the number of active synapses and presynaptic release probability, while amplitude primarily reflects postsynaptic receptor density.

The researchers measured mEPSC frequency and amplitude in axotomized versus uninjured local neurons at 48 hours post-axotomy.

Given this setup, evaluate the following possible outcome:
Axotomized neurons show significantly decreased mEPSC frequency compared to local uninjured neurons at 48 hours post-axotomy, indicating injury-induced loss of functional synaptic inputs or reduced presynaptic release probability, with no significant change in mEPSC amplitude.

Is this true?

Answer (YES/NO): NO